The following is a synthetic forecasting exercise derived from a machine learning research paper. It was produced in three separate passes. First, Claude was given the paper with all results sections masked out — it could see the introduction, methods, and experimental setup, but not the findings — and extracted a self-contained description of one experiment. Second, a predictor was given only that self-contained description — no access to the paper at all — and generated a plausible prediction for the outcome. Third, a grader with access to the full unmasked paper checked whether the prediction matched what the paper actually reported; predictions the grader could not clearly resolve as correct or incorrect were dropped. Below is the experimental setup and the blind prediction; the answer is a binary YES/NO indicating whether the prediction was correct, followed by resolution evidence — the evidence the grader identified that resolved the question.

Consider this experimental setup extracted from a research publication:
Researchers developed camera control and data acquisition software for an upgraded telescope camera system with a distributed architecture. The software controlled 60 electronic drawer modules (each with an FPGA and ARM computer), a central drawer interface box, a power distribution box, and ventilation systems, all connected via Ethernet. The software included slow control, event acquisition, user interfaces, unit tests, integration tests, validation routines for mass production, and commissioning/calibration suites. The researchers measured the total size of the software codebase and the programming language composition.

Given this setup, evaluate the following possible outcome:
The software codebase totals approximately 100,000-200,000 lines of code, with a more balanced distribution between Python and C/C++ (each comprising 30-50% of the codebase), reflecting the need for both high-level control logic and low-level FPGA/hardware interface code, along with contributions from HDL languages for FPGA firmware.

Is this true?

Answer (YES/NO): NO